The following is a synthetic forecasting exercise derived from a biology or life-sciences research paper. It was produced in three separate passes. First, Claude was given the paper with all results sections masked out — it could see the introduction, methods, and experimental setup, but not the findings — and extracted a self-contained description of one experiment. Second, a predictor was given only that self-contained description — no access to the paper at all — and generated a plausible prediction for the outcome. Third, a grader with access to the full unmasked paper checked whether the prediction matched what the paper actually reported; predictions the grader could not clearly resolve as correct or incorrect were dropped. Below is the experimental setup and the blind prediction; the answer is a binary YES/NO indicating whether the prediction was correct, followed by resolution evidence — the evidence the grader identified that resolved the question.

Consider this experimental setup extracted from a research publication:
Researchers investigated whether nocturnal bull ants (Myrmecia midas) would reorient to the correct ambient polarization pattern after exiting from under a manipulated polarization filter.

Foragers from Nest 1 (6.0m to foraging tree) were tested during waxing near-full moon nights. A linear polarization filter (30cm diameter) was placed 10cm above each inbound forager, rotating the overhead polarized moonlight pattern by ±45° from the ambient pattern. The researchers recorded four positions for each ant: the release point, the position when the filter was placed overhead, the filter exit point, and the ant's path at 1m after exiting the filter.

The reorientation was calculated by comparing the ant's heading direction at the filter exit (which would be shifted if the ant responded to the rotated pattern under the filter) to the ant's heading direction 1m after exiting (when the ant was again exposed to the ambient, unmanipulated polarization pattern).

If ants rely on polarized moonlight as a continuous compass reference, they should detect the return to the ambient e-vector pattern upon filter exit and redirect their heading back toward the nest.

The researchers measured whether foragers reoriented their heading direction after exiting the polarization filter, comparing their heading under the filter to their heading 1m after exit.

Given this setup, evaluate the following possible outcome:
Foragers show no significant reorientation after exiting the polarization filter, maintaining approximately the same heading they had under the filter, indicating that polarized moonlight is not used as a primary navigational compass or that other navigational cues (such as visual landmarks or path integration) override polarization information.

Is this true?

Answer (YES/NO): NO